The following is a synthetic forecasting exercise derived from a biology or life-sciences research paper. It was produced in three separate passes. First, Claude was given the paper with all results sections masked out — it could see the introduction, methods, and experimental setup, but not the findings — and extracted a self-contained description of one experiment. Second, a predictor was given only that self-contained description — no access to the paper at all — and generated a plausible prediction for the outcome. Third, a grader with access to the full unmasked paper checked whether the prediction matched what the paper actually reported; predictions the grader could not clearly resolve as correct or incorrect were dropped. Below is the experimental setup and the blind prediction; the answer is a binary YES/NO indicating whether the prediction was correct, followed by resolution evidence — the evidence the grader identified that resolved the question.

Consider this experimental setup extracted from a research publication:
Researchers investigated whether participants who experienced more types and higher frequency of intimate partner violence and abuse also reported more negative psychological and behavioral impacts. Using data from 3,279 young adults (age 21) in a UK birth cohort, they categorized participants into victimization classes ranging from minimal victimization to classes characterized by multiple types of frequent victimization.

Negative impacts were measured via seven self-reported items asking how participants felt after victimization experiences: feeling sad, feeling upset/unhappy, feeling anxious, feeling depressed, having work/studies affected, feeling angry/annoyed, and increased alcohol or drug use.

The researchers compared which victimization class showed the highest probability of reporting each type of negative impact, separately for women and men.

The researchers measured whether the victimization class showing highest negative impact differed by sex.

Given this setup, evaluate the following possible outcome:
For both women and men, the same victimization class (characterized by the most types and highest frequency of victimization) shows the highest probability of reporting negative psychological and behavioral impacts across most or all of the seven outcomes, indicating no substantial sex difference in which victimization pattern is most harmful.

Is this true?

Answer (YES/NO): NO